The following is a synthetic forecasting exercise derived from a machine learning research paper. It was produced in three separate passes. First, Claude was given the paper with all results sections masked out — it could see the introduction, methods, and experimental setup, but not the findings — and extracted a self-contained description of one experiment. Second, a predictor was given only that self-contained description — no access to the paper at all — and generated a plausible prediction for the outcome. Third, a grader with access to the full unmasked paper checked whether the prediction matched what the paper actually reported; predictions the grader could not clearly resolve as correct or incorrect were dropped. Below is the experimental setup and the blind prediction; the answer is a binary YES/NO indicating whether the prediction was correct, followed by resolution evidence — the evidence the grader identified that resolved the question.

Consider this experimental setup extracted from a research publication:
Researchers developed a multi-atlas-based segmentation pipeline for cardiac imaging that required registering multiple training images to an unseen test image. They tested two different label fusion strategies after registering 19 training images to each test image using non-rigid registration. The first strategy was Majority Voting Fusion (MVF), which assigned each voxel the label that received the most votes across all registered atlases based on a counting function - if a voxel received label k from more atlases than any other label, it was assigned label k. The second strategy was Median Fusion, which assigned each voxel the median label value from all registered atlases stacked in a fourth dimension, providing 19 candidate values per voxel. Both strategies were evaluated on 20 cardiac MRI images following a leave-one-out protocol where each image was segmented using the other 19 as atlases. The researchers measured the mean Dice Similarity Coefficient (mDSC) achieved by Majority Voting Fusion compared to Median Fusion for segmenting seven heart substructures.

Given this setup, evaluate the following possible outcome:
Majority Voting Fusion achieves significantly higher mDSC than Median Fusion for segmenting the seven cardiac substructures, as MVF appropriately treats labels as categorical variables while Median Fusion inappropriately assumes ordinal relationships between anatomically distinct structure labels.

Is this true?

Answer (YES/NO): YES